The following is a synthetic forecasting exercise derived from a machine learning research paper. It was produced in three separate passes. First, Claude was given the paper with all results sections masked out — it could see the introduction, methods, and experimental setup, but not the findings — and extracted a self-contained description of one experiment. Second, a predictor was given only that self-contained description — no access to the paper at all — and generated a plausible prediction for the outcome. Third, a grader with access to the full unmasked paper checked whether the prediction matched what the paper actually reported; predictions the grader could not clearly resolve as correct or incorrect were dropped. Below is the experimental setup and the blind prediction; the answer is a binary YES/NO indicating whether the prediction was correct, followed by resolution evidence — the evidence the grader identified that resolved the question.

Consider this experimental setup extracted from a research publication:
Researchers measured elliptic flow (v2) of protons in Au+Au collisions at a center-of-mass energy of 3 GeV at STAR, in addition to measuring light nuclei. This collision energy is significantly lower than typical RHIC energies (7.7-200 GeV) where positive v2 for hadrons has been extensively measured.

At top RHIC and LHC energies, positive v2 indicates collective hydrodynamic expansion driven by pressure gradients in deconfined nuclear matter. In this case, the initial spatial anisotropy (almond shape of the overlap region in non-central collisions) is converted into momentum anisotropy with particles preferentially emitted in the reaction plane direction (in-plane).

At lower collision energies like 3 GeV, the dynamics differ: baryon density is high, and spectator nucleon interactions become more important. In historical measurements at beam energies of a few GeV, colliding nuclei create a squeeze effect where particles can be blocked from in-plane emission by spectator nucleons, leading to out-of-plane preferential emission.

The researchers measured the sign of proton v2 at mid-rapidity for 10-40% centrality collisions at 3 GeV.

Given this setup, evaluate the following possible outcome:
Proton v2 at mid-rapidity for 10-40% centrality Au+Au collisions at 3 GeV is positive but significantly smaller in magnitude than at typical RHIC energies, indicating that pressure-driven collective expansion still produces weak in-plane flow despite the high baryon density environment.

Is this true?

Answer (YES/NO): NO